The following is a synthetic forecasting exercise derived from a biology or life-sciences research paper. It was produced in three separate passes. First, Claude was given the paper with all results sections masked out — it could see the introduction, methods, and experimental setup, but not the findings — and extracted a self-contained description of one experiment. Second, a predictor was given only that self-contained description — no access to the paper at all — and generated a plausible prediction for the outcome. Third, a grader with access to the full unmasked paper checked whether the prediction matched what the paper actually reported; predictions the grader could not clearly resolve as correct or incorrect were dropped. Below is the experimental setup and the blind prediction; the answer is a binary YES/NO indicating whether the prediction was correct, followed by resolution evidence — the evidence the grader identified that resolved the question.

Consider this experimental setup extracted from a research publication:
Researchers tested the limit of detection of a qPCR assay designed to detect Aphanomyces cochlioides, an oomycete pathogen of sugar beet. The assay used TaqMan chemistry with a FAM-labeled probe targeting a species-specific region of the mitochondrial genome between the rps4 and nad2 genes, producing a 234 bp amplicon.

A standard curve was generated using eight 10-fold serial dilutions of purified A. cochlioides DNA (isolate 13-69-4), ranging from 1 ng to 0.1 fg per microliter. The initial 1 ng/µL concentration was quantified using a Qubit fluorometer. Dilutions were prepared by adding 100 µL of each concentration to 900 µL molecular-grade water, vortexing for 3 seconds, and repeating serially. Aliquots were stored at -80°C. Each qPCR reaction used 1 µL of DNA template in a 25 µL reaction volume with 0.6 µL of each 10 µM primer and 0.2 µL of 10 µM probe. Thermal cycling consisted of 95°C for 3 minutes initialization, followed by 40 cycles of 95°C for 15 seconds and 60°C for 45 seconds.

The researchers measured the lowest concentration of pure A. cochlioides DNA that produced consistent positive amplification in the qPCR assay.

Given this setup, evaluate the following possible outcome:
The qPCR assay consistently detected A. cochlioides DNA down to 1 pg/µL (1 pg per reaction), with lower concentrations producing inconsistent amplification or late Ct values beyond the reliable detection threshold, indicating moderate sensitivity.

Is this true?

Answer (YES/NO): NO